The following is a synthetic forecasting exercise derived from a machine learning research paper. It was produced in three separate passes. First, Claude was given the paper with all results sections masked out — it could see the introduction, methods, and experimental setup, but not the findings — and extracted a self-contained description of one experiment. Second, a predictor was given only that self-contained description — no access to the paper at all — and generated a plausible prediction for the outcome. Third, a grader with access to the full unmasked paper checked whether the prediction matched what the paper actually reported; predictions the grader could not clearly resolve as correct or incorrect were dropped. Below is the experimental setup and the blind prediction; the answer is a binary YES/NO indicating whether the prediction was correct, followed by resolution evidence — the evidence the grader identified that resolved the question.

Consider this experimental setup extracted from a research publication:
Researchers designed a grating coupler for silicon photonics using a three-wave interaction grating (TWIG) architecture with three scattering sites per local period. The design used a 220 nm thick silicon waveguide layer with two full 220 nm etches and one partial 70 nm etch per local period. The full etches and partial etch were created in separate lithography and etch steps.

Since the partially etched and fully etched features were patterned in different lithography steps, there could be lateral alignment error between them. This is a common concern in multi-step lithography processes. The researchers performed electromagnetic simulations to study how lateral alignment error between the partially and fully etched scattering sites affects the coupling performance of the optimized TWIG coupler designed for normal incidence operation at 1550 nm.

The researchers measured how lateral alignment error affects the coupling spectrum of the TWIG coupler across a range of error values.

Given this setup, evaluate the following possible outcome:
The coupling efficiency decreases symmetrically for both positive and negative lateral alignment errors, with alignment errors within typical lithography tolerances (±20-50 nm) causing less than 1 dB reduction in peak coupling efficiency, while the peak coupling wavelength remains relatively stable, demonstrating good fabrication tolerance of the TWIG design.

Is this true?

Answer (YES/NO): NO